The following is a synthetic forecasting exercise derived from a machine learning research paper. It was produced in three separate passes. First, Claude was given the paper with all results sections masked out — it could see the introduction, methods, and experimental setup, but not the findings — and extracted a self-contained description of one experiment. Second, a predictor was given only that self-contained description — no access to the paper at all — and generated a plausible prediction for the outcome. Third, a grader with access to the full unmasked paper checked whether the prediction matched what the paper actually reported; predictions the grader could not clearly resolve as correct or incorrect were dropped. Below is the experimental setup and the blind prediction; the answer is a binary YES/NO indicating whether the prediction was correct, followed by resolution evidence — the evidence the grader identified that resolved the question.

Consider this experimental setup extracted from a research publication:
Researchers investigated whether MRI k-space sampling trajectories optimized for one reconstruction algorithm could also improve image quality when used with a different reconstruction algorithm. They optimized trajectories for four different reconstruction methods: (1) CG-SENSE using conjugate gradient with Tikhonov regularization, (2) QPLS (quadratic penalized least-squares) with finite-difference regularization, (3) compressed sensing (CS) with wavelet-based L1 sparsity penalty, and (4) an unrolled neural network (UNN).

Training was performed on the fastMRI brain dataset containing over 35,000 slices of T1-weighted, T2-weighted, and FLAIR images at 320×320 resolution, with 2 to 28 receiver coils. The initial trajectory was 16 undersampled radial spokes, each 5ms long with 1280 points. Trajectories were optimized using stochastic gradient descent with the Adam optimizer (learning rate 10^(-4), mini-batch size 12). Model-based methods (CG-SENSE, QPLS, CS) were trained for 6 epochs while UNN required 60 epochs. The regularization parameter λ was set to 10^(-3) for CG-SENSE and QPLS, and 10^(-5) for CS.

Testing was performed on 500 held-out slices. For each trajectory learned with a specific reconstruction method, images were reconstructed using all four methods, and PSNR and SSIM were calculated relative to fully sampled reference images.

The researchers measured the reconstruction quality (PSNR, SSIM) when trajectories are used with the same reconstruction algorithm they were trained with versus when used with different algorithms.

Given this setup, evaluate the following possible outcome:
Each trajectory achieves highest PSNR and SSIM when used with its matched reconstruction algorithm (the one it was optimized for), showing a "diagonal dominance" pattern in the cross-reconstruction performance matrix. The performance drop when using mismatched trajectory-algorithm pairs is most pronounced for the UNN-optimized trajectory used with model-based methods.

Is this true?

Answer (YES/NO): NO